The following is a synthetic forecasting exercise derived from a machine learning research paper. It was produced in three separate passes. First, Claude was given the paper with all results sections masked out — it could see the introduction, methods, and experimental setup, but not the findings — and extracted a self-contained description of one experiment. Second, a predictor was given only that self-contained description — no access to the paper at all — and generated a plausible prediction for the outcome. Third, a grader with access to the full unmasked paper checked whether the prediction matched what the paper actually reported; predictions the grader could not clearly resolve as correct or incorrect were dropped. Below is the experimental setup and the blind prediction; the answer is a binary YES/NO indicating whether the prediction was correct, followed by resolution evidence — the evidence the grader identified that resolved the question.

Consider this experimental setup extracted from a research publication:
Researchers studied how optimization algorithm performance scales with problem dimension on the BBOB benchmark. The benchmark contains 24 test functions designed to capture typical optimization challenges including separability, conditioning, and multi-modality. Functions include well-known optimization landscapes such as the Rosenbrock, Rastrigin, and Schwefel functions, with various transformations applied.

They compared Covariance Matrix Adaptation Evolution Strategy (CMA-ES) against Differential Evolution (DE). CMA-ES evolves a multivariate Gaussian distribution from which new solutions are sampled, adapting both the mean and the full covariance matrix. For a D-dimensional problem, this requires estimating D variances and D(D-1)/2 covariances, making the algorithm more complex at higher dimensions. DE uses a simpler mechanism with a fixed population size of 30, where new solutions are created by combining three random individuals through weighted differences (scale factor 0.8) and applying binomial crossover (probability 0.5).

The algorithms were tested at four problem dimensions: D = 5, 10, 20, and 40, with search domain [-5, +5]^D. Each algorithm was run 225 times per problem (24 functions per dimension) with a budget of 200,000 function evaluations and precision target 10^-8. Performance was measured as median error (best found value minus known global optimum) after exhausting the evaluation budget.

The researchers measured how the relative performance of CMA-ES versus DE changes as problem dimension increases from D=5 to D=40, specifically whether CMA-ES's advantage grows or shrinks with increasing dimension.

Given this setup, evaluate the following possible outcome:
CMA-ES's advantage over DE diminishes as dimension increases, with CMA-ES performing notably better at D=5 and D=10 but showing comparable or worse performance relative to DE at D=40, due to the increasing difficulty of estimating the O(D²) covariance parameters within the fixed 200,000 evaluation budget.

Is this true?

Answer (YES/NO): NO